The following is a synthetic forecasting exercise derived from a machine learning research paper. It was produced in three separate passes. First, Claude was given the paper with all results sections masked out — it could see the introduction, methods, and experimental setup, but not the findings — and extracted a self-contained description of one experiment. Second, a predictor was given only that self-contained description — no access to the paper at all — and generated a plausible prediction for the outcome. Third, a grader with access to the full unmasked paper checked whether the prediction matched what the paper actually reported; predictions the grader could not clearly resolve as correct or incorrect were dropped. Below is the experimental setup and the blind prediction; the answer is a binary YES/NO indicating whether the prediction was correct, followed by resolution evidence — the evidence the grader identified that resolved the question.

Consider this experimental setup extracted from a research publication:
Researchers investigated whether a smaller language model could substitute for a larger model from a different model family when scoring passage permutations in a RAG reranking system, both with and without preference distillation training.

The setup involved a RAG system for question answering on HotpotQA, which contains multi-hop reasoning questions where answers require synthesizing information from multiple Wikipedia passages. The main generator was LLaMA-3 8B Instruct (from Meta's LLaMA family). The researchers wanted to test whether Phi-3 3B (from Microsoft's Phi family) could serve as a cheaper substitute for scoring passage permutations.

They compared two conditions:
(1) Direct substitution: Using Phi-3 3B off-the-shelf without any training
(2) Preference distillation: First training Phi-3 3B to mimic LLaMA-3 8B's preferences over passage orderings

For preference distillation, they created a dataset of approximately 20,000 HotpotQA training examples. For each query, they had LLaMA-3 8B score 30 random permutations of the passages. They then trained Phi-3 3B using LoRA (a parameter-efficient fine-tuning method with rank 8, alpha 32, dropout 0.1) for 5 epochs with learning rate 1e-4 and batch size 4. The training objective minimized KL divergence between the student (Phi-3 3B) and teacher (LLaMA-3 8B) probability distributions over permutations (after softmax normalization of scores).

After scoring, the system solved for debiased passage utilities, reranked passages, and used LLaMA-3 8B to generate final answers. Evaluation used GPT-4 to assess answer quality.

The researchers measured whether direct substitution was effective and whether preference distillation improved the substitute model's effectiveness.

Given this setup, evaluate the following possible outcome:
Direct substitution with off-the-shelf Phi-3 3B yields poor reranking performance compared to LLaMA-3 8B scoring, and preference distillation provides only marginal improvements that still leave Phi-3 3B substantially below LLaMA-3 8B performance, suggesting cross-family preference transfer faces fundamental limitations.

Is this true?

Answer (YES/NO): NO